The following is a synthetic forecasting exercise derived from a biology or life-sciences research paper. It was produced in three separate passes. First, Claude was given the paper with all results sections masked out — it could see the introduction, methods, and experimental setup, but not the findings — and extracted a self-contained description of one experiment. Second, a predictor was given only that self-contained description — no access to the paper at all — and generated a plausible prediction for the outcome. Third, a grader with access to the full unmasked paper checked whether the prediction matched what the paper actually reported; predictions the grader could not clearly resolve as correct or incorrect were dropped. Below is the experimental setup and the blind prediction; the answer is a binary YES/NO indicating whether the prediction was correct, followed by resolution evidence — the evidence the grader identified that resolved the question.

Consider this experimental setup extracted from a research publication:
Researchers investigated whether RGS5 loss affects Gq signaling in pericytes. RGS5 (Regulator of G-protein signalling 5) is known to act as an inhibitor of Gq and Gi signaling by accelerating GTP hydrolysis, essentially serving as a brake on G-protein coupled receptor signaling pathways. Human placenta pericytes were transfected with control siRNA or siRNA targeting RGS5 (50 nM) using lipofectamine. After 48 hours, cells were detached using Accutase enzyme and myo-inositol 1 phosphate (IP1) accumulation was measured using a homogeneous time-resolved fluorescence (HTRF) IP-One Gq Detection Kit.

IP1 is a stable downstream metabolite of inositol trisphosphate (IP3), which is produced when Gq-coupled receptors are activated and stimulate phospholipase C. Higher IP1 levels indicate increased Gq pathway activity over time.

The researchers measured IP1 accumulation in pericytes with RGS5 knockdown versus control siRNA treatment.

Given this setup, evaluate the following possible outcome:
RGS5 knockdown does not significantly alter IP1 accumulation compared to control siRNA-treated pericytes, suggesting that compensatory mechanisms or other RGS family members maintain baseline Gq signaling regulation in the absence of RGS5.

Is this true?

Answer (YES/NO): NO